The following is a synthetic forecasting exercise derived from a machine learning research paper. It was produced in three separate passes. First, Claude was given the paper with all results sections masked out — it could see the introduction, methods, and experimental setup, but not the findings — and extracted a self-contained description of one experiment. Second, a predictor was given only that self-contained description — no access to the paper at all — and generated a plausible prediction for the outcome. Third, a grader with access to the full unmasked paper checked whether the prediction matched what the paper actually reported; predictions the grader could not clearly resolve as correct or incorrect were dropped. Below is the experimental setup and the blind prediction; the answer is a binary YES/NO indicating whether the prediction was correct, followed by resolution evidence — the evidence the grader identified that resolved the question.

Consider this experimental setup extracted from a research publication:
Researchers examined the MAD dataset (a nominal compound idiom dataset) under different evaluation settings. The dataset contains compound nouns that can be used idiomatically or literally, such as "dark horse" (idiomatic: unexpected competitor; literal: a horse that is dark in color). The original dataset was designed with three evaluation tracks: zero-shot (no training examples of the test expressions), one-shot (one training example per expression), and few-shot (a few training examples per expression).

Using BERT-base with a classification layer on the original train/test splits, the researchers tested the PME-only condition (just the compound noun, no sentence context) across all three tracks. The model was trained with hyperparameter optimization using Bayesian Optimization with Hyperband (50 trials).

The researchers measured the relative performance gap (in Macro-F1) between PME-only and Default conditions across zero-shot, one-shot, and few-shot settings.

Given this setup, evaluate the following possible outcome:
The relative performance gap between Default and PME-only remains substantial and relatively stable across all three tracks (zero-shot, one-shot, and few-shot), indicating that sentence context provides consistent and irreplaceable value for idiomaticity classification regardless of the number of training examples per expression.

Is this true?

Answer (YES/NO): NO